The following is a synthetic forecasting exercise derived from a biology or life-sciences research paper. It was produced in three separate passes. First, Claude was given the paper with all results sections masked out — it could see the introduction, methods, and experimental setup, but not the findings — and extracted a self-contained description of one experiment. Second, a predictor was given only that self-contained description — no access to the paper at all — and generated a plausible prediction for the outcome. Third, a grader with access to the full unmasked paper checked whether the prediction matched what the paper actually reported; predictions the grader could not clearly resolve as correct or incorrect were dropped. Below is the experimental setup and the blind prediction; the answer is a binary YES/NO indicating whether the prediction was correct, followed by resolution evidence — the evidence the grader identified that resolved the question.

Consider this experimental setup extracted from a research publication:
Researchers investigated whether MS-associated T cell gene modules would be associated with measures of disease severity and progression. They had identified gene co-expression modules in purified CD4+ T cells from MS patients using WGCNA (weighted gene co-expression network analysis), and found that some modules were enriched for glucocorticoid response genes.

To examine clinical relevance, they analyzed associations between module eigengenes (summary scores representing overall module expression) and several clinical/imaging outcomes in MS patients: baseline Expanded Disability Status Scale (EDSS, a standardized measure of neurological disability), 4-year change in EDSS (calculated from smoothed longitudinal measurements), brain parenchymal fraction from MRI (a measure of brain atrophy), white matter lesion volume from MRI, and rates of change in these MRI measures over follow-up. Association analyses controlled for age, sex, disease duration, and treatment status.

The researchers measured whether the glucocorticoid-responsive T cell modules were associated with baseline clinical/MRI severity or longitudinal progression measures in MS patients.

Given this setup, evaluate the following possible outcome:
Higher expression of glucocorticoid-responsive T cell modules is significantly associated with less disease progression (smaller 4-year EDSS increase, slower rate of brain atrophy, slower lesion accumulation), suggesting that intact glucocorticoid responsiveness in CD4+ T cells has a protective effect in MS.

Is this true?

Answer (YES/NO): NO